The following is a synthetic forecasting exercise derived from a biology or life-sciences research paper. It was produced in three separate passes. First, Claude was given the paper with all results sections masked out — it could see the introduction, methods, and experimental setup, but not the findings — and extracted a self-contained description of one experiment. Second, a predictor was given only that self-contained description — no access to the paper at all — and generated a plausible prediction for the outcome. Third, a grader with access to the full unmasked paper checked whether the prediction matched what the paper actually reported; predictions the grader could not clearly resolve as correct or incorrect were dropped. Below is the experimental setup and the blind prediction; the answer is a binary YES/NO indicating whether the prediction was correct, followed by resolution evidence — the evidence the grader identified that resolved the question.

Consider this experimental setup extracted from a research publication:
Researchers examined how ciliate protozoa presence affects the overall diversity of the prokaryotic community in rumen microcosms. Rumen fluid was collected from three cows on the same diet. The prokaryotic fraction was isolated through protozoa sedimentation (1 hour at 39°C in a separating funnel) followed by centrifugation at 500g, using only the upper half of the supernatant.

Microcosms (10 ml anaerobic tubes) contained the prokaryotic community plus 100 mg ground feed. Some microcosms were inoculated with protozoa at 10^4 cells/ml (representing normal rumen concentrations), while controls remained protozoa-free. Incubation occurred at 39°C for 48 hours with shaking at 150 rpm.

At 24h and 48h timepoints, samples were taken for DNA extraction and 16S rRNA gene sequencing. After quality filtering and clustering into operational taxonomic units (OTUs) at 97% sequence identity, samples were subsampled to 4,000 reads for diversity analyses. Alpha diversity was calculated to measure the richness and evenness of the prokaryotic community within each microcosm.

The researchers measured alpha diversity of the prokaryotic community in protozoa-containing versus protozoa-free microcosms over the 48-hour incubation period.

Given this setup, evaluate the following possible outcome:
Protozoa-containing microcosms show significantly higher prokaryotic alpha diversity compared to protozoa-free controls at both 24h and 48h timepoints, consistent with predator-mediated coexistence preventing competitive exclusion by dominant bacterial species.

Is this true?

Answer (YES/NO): NO